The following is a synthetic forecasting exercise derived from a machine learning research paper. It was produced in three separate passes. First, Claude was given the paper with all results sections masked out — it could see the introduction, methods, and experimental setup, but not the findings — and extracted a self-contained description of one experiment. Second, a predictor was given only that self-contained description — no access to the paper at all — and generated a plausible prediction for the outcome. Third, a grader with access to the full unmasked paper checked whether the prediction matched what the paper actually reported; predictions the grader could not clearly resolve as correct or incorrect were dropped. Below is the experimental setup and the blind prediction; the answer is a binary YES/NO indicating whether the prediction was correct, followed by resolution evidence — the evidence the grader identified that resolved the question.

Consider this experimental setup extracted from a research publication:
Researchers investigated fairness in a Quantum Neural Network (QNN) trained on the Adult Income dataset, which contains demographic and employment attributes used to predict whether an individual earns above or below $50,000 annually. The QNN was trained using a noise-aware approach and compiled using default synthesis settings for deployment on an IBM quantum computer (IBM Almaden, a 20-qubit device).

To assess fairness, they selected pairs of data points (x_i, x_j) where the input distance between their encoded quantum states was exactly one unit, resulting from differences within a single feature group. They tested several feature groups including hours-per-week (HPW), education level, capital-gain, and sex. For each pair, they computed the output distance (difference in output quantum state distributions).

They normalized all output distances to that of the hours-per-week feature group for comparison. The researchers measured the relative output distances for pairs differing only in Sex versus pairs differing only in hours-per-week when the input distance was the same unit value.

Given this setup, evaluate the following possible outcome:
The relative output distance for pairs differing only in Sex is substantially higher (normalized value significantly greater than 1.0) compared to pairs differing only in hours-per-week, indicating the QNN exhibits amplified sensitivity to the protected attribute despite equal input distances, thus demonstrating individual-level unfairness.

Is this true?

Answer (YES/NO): YES